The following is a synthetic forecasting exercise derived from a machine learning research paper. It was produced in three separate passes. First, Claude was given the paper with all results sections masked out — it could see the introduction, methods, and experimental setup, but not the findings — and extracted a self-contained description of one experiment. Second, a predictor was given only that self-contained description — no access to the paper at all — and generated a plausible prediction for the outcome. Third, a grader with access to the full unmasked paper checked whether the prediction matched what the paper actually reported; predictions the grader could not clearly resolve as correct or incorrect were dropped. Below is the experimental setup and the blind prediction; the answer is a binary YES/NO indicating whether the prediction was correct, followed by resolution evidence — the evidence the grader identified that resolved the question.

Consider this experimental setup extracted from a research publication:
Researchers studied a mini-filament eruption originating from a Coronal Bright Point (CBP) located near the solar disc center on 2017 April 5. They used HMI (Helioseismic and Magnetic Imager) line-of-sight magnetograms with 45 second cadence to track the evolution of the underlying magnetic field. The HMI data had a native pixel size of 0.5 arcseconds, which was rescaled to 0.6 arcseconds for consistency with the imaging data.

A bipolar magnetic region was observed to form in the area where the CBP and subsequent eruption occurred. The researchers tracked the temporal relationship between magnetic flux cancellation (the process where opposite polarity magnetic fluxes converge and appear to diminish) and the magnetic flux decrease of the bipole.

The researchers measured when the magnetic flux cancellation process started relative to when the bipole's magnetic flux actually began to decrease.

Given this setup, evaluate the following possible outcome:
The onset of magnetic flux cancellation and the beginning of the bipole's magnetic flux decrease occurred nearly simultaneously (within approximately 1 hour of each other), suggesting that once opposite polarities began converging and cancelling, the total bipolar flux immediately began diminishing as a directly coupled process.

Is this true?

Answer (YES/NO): NO